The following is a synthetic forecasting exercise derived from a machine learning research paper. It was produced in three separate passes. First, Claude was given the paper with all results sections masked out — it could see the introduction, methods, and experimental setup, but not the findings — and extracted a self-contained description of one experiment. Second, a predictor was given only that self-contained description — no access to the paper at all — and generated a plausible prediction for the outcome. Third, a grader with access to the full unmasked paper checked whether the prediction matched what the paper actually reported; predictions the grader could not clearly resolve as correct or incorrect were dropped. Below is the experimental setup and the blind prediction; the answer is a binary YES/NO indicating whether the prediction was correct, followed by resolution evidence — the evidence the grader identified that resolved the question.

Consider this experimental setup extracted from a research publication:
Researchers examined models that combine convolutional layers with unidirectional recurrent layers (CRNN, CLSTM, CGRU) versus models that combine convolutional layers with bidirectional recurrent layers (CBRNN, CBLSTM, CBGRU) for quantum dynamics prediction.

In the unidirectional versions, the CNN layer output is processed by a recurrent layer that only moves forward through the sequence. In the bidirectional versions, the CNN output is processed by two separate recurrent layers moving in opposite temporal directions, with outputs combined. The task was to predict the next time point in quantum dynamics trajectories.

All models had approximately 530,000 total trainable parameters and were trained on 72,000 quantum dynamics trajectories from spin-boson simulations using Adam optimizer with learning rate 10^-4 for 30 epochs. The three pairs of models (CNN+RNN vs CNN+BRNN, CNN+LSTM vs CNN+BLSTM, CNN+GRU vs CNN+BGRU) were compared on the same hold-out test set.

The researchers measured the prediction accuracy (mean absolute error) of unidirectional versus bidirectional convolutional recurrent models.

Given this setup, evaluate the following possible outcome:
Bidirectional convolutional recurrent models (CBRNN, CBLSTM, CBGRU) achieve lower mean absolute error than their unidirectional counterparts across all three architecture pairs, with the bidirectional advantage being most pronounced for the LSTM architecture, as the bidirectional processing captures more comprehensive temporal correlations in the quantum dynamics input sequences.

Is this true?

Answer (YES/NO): NO